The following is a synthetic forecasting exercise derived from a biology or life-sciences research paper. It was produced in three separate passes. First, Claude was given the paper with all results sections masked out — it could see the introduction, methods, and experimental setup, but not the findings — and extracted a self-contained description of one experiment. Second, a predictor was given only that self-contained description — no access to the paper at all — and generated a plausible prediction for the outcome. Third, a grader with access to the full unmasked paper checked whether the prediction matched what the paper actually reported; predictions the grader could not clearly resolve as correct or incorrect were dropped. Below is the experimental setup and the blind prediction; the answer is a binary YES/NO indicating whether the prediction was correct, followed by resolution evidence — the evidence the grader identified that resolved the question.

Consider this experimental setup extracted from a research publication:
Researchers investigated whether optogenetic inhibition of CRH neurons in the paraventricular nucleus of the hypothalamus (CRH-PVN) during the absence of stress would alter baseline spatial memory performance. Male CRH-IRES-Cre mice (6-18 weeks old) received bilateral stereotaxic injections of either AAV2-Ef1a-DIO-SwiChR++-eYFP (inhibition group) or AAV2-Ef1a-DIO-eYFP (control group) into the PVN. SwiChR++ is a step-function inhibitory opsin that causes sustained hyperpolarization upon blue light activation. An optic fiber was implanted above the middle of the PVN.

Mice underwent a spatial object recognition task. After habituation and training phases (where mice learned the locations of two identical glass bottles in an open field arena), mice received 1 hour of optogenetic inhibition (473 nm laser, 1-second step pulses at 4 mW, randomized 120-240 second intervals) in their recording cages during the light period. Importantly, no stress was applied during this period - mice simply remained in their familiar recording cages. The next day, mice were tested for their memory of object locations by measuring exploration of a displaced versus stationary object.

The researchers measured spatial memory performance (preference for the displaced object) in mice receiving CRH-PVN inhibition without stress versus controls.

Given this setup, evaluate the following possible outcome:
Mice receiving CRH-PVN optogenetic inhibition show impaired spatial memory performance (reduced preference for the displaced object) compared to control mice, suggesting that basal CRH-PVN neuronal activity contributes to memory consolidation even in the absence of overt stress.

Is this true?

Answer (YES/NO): NO